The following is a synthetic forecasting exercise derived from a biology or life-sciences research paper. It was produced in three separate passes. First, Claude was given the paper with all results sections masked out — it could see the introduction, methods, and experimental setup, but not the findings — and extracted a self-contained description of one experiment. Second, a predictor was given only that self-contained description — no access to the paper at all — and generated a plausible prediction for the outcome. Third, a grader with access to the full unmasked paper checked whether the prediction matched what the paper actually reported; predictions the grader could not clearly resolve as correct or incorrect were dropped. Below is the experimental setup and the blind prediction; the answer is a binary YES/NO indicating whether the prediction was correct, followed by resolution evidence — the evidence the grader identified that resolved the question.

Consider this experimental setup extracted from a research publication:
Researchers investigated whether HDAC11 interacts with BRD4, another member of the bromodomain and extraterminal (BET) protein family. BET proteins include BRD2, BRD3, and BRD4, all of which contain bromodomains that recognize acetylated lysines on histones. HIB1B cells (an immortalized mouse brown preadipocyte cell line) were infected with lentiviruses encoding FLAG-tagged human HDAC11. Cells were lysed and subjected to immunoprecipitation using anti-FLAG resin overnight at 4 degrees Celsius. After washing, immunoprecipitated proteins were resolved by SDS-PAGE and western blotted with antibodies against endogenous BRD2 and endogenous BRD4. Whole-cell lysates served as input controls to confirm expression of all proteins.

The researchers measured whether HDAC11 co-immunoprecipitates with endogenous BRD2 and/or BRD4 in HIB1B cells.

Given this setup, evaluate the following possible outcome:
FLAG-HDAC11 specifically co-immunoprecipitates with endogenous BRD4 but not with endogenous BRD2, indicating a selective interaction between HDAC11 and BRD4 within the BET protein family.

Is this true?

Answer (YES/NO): NO